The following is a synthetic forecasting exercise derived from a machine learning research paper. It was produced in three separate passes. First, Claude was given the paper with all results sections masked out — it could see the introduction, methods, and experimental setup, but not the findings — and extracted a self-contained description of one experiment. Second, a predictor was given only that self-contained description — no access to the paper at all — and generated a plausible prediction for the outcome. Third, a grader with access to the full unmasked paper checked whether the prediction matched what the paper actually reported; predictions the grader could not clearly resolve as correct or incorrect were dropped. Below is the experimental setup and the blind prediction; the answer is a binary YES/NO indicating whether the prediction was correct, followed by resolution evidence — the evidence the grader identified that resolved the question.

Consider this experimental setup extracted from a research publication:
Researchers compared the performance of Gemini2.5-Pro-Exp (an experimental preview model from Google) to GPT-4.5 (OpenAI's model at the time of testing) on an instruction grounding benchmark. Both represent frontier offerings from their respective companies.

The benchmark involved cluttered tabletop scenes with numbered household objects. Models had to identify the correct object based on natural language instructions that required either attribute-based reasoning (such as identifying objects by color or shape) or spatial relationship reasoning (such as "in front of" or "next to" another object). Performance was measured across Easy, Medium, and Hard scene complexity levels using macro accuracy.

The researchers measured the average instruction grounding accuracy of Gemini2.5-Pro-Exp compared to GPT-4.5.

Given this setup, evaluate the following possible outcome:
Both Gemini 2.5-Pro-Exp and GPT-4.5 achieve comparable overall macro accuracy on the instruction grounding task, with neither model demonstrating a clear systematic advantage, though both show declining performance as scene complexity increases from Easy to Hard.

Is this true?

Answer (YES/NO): NO